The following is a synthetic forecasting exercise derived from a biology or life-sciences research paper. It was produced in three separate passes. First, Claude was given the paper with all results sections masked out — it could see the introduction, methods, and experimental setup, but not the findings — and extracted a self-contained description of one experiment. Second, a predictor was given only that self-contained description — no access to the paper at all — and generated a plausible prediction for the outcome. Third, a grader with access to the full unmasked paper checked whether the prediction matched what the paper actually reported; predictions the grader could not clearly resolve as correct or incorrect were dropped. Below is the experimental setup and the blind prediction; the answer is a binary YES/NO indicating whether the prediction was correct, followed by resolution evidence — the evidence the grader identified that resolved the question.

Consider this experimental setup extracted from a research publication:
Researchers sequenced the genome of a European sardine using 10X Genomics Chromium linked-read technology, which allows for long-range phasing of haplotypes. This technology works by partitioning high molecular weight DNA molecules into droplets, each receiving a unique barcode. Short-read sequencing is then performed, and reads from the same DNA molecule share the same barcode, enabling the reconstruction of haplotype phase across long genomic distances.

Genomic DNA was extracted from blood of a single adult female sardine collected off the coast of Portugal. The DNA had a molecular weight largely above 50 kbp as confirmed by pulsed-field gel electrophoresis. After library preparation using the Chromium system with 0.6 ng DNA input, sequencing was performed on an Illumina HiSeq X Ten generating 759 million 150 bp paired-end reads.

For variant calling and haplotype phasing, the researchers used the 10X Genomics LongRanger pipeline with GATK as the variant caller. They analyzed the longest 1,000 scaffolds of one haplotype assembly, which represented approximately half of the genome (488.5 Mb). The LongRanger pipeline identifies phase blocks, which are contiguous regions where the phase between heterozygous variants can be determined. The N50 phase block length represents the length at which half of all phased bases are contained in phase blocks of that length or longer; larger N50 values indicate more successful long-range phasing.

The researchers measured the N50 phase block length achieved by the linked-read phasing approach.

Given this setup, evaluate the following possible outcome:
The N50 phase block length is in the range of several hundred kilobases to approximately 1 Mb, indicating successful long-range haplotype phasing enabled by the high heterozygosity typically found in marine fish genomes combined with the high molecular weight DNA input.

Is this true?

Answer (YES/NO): YES